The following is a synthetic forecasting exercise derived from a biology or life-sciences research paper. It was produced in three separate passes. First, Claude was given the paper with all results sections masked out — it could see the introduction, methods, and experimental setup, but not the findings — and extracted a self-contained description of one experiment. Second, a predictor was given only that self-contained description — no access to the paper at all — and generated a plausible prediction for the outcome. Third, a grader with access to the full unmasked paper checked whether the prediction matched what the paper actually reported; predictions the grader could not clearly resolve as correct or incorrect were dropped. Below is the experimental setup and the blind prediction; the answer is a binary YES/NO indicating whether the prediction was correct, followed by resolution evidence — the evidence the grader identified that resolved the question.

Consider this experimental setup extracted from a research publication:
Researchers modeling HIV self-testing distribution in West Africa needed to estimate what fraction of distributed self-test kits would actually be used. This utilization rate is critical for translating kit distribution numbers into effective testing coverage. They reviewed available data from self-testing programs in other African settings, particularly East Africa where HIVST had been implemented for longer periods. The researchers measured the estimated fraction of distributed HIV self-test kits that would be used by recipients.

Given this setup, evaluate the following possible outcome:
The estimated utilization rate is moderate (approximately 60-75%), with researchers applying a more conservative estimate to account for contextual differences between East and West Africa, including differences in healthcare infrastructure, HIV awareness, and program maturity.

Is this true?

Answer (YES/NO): NO